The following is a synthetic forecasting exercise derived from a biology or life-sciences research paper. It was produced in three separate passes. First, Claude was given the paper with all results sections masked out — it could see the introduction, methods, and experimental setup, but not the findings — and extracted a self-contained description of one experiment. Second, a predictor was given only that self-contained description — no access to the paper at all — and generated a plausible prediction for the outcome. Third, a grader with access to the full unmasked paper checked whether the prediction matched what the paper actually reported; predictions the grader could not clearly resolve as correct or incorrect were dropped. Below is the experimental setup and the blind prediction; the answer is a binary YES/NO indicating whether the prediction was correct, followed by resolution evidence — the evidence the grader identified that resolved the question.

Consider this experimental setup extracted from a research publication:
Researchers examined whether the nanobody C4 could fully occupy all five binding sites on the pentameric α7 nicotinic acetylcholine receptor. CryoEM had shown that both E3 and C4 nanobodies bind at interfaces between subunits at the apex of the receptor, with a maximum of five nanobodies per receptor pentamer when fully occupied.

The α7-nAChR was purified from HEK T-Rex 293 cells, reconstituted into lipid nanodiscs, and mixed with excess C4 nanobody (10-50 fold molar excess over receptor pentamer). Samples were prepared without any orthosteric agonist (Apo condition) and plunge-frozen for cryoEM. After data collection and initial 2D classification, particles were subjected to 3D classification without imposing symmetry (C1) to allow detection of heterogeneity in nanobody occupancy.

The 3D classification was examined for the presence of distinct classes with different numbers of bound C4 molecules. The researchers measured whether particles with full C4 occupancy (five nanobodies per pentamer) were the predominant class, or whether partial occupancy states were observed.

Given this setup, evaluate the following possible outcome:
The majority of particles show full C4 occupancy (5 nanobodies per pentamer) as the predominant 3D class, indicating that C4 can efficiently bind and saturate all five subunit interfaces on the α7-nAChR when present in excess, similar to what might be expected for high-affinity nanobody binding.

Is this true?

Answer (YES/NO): YES